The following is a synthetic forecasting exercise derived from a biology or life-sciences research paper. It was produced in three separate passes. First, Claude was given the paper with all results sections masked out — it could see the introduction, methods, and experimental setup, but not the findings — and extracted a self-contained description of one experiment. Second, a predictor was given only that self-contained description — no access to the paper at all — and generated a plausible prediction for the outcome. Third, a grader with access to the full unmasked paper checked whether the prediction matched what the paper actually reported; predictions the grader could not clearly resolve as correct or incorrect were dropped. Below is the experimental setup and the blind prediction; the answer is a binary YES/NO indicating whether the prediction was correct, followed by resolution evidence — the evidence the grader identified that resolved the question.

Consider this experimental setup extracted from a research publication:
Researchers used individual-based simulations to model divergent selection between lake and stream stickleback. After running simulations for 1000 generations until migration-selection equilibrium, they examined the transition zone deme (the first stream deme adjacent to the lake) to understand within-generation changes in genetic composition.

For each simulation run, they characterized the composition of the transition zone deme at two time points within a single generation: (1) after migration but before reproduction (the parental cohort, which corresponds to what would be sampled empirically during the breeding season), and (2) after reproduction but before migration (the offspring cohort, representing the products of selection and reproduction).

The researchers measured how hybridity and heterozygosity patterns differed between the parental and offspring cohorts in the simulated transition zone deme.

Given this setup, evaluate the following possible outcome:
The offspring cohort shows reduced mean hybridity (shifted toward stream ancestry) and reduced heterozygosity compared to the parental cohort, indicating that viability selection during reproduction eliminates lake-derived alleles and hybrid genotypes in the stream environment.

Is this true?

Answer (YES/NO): NO